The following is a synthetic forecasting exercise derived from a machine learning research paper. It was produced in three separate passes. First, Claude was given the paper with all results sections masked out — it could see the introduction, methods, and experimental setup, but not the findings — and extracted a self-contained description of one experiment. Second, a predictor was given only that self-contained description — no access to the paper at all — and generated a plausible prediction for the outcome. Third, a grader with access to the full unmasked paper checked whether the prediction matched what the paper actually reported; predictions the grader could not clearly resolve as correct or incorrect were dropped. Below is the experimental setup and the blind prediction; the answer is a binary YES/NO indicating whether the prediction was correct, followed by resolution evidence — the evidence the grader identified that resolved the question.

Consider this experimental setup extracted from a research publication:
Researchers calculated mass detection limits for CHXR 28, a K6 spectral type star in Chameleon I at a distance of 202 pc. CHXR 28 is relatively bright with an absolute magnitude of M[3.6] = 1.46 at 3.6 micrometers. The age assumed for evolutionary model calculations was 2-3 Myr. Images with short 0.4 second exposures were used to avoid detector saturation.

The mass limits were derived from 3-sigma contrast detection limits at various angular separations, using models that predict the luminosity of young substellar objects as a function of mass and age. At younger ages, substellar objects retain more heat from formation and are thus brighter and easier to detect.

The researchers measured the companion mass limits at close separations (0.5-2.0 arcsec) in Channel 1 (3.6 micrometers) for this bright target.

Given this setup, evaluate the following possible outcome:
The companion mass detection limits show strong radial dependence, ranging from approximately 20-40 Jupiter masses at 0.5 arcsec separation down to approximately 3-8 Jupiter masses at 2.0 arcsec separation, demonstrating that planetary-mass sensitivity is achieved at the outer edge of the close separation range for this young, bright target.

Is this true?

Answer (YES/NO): NO